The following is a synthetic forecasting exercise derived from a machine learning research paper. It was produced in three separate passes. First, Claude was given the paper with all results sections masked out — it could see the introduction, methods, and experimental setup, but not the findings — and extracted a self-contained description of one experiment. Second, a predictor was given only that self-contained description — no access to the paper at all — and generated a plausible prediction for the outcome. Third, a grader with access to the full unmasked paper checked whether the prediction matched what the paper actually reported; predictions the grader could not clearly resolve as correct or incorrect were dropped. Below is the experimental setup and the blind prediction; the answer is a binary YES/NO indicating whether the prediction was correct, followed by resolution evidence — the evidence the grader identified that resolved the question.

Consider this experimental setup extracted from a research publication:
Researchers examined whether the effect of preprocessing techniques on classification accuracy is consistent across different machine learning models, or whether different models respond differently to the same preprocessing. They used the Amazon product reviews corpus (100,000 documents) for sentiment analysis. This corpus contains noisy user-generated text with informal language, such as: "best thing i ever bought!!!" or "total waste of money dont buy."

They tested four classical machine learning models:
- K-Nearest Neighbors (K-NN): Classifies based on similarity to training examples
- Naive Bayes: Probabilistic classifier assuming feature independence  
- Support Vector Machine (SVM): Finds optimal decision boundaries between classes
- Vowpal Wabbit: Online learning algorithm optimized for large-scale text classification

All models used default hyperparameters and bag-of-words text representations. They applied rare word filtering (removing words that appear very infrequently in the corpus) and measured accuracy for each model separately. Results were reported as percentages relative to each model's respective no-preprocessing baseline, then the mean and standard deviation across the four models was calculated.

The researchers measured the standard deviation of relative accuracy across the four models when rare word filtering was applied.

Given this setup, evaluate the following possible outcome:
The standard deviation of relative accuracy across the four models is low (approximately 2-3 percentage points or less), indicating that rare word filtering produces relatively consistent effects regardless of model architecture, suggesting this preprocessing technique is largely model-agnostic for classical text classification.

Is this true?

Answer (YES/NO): YES